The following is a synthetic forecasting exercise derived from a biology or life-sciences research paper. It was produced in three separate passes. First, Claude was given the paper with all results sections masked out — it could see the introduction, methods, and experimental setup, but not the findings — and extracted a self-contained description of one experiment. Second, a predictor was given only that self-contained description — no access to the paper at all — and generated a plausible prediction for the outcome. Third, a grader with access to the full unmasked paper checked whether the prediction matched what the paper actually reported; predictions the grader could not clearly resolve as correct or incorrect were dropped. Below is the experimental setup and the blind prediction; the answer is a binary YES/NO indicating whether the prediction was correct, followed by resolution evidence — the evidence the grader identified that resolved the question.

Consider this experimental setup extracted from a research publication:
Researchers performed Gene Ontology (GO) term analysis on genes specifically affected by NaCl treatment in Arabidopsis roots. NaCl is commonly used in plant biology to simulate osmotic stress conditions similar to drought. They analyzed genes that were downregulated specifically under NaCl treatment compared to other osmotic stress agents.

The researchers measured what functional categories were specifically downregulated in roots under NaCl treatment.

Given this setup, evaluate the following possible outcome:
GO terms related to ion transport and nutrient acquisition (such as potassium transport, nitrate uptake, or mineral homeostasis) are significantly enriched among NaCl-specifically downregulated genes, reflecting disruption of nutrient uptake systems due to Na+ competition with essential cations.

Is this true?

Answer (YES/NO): NO